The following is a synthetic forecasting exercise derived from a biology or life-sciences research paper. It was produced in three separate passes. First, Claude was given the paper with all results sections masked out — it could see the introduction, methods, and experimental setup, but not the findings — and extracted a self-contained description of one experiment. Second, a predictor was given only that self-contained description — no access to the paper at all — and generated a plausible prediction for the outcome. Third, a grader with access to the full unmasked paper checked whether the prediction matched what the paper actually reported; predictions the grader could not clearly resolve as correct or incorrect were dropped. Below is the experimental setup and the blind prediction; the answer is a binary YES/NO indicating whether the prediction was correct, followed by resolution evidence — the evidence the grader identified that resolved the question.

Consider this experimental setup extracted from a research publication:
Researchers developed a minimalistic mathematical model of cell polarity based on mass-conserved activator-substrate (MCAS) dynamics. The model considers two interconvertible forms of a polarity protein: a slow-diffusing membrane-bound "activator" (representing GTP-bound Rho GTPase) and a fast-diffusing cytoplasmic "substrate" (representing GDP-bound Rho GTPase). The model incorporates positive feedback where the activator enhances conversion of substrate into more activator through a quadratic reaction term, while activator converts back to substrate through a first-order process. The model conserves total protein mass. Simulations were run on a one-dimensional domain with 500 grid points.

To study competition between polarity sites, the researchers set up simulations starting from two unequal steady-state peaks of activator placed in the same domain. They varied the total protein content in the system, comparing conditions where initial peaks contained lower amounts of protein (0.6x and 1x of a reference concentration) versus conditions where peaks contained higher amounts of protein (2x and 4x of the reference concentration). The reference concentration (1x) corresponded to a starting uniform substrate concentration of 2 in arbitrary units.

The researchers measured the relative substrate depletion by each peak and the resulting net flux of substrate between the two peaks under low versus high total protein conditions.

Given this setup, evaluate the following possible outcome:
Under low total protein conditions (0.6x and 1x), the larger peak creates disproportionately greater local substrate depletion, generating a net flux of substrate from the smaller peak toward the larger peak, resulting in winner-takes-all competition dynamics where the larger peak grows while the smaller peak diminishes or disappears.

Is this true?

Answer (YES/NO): YES